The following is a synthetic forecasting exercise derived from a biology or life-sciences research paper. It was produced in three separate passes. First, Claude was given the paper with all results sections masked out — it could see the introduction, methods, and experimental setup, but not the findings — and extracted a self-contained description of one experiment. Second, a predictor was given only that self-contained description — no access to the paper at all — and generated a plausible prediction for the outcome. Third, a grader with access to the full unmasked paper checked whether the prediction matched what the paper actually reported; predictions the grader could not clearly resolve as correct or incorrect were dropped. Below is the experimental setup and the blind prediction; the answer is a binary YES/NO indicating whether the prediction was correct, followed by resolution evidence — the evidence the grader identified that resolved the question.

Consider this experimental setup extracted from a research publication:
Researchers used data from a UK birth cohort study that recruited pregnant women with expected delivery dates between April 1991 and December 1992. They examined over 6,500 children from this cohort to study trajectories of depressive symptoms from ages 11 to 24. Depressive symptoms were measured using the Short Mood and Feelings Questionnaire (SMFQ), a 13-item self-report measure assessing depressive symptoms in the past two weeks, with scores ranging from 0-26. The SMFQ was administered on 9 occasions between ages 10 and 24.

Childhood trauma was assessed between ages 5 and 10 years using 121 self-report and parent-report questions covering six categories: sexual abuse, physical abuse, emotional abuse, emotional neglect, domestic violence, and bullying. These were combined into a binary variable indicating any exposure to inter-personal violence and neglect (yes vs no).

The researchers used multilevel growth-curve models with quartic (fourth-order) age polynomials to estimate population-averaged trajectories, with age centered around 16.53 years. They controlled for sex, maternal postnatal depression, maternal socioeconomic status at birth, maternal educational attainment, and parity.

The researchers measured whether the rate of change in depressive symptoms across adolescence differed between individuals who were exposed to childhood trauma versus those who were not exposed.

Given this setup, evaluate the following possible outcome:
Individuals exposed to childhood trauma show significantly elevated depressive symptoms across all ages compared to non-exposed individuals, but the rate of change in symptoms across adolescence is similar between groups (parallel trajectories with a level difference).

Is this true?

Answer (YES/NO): YES